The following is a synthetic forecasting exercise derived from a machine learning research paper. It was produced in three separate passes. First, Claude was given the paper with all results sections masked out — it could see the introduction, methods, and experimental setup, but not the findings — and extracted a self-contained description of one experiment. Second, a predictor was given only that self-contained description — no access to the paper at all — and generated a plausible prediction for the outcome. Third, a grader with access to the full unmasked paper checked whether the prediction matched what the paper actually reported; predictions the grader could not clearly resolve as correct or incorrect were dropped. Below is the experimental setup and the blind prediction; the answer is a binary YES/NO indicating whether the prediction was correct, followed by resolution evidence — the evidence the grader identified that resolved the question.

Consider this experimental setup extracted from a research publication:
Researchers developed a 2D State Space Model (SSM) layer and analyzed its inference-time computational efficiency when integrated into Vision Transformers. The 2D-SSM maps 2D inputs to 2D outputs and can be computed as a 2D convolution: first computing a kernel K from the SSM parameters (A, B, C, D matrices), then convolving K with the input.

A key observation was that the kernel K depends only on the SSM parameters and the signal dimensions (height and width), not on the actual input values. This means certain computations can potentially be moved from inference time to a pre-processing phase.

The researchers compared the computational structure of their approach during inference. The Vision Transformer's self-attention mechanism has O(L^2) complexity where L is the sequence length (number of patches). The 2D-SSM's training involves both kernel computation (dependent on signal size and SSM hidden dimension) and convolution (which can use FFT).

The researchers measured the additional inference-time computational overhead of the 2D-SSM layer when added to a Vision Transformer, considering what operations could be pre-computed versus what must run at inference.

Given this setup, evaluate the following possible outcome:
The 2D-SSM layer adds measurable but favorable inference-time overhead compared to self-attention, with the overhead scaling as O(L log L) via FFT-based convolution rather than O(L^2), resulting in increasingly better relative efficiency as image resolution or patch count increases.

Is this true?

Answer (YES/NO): YES